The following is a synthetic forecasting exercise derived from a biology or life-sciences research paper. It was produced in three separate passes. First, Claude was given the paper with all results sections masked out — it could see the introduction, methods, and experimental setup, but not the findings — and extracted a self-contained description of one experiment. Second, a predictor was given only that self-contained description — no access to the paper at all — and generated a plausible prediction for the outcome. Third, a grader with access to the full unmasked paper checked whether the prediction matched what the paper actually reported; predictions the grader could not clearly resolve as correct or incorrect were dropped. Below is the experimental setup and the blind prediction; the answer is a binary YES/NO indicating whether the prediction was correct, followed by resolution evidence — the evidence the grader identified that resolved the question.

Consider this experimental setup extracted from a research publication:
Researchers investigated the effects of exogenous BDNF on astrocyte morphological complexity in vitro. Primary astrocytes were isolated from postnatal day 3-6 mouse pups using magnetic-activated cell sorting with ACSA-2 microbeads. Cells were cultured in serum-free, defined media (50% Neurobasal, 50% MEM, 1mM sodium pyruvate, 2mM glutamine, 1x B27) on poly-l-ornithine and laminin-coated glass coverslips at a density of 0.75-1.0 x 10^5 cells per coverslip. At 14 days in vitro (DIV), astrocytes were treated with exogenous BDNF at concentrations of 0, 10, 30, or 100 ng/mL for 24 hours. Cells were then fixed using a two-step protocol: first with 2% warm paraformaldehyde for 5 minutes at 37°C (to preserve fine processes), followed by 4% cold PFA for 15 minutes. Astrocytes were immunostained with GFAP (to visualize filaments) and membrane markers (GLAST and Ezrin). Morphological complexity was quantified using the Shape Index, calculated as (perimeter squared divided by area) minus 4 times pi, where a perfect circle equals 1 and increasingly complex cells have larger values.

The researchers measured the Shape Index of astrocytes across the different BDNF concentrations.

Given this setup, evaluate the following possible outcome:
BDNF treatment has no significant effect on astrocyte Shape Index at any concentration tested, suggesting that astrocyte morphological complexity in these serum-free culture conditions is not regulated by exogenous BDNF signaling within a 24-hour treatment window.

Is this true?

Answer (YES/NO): NO